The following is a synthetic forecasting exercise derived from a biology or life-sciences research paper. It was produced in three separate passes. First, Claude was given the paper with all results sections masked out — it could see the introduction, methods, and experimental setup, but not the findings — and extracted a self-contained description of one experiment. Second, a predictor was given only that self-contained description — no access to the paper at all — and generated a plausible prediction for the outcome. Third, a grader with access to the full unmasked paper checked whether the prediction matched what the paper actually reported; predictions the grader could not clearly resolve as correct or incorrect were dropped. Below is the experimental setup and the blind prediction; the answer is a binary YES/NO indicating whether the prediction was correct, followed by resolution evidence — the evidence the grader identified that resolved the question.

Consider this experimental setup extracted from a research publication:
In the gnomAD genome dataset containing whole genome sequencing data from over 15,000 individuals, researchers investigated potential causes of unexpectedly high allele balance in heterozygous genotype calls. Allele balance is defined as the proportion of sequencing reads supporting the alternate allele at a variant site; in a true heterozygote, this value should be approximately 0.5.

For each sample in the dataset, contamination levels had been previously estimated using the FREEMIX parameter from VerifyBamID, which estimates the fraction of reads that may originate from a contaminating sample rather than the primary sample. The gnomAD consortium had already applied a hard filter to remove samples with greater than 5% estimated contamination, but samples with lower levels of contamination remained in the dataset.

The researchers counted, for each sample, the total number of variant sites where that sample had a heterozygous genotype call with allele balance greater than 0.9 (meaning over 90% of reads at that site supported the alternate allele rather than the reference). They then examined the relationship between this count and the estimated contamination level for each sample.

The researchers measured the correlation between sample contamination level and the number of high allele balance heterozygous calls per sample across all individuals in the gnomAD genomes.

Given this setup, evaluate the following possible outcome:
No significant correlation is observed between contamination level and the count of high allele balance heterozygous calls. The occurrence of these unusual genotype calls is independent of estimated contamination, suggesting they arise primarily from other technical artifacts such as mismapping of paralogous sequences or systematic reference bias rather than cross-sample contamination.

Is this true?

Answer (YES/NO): NO